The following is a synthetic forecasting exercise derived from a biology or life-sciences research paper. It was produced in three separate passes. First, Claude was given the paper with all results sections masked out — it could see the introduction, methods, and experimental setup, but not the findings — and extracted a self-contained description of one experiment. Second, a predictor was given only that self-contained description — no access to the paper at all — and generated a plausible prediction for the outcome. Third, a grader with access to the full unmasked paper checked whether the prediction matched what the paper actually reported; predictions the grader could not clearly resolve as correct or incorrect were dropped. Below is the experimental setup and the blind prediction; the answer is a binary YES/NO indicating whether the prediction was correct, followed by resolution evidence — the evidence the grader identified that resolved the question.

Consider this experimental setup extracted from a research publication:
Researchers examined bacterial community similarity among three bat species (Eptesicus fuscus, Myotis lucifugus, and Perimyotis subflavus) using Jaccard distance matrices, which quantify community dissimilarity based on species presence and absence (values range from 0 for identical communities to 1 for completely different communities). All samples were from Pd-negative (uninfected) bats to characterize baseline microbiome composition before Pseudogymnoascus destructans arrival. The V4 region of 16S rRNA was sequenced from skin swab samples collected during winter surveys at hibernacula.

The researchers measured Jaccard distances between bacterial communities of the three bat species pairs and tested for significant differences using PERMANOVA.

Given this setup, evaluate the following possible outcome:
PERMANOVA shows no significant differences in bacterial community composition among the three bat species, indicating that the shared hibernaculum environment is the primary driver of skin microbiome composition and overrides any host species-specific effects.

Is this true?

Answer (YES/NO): NO